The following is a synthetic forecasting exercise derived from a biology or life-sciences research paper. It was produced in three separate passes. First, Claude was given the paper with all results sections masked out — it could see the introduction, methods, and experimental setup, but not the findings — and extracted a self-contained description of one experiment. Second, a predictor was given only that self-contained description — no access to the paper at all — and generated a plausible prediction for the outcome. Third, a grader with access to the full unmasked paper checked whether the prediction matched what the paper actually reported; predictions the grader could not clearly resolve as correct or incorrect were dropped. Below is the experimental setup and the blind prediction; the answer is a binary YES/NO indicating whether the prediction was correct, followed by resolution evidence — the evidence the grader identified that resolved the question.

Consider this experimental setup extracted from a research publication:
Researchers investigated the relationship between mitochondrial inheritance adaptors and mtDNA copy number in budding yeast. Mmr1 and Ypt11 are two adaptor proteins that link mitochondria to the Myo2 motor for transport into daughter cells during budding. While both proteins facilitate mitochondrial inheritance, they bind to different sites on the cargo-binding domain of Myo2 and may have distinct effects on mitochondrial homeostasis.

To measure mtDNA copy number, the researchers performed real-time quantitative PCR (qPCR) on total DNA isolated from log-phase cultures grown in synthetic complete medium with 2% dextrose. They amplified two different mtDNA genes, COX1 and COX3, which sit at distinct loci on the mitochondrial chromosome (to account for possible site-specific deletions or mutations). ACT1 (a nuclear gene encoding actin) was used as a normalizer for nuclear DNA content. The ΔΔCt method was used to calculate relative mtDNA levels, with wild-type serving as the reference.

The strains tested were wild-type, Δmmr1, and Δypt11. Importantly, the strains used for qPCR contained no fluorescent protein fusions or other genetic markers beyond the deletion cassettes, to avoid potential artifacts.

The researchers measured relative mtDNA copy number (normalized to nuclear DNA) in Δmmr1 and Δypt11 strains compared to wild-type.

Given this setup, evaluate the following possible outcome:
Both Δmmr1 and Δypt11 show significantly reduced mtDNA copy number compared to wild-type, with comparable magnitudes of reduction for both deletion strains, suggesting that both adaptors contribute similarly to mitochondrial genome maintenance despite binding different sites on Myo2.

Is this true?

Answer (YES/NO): NO